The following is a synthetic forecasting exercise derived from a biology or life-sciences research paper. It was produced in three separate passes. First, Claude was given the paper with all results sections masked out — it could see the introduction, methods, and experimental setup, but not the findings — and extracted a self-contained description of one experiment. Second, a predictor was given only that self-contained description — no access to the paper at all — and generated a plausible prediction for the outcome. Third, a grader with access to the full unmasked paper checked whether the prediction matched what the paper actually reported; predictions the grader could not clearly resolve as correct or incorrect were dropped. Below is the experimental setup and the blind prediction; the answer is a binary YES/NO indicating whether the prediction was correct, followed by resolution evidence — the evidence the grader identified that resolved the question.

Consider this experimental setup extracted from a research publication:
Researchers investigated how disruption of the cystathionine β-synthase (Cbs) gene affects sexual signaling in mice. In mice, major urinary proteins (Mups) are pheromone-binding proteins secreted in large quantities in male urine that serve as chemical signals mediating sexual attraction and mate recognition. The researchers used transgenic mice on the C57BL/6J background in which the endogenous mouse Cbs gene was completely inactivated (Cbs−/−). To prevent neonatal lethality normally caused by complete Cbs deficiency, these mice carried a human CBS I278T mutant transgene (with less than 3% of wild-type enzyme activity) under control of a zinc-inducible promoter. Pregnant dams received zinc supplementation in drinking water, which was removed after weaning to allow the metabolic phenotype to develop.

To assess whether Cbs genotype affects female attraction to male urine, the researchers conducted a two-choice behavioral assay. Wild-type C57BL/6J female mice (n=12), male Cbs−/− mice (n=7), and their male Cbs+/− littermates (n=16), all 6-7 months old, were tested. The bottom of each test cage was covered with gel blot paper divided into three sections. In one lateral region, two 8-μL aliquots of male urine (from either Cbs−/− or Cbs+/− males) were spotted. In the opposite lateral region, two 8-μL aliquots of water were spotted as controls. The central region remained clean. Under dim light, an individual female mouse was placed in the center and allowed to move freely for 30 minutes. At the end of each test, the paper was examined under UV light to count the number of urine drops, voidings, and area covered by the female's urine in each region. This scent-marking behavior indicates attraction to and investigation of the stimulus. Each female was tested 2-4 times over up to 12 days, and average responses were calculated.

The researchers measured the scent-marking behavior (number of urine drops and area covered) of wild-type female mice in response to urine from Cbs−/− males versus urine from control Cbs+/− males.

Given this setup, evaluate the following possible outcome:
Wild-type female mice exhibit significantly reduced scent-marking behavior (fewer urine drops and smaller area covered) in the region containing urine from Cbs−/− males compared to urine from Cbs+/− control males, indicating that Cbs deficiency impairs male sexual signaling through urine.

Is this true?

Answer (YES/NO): YES